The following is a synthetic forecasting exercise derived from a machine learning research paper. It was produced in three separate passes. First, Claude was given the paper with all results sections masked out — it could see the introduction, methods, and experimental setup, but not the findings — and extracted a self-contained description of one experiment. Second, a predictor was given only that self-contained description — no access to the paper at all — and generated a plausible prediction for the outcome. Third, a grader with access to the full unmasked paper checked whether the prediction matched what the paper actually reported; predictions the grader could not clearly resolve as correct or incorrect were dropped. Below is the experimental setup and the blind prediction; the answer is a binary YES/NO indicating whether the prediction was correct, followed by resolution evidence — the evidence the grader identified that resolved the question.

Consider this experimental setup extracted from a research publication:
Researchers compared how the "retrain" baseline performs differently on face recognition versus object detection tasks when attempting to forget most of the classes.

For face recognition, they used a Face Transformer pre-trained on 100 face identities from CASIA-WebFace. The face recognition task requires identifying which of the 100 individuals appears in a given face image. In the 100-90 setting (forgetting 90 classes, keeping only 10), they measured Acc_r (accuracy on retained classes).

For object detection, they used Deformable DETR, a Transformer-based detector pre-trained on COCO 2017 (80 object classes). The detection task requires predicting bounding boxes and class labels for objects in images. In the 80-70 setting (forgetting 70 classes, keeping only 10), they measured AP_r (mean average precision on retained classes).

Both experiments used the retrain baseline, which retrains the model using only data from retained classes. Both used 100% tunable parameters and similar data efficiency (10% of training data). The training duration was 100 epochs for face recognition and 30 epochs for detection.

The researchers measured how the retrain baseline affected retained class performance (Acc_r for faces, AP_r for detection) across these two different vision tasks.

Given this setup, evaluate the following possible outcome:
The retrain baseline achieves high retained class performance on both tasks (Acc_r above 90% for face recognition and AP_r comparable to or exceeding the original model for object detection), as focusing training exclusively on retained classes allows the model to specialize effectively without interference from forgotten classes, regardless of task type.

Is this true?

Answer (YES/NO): NO